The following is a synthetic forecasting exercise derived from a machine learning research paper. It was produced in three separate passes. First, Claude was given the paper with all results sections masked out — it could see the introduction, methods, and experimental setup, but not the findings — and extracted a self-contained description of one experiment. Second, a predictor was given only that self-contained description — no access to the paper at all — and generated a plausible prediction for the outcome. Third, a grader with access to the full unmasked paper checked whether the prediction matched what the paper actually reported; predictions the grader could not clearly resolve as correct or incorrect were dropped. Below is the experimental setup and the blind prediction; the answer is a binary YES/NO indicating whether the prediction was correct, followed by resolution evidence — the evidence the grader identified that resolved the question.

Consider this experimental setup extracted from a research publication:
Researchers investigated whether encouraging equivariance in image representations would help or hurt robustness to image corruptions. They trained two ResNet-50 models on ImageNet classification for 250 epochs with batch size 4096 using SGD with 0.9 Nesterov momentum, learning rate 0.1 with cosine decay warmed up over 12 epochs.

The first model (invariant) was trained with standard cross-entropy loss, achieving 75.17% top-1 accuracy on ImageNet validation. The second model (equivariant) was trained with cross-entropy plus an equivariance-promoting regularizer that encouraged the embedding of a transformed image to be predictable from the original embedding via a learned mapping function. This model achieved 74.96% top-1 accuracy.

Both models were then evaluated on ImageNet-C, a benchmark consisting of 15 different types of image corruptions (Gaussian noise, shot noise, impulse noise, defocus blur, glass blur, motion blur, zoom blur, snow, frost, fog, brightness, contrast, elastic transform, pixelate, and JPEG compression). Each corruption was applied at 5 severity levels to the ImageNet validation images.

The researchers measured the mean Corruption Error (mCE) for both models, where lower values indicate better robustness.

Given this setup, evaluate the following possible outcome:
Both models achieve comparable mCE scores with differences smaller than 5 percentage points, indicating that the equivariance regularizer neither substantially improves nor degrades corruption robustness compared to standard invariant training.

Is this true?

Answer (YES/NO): NO